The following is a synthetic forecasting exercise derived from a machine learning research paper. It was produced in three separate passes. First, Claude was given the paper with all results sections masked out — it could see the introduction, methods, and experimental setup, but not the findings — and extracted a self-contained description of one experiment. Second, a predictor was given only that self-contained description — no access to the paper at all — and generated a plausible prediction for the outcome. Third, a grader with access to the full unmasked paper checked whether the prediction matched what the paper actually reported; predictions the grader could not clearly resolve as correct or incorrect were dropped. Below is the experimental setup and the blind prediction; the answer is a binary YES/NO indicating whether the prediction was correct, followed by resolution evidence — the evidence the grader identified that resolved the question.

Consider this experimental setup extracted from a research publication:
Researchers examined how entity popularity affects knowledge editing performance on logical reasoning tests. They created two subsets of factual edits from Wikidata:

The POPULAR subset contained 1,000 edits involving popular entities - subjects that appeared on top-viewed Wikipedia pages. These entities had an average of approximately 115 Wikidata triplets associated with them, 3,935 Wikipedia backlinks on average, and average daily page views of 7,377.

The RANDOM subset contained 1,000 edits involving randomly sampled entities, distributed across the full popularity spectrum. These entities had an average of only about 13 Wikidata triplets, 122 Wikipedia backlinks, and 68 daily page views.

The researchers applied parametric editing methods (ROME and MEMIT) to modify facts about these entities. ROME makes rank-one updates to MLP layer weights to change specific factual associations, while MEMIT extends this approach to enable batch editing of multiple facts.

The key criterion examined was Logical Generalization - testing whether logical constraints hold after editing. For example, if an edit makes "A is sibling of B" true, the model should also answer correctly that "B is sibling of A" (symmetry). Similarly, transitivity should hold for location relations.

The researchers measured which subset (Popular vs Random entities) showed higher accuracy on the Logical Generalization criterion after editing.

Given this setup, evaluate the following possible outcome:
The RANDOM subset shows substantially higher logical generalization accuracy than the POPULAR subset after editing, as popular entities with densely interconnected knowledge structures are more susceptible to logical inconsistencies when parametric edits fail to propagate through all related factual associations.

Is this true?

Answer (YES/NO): YES